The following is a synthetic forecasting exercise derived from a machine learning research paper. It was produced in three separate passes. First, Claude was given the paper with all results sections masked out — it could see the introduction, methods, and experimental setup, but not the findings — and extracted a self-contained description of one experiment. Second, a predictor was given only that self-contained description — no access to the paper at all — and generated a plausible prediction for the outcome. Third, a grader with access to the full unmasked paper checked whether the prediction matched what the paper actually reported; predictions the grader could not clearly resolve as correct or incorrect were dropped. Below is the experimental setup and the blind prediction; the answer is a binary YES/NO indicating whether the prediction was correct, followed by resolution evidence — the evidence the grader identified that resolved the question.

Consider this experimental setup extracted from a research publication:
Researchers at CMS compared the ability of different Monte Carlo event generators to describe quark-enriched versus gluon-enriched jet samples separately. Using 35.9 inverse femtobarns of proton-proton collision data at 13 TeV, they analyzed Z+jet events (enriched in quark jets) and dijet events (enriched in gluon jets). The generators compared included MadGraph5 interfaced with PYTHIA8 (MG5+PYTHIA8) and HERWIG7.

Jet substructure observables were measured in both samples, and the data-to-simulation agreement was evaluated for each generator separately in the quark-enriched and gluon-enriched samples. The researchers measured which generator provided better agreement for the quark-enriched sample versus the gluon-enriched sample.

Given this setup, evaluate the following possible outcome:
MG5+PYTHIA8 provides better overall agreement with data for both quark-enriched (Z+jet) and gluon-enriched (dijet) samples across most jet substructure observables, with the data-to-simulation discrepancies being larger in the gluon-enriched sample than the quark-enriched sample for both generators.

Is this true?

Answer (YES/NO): NO